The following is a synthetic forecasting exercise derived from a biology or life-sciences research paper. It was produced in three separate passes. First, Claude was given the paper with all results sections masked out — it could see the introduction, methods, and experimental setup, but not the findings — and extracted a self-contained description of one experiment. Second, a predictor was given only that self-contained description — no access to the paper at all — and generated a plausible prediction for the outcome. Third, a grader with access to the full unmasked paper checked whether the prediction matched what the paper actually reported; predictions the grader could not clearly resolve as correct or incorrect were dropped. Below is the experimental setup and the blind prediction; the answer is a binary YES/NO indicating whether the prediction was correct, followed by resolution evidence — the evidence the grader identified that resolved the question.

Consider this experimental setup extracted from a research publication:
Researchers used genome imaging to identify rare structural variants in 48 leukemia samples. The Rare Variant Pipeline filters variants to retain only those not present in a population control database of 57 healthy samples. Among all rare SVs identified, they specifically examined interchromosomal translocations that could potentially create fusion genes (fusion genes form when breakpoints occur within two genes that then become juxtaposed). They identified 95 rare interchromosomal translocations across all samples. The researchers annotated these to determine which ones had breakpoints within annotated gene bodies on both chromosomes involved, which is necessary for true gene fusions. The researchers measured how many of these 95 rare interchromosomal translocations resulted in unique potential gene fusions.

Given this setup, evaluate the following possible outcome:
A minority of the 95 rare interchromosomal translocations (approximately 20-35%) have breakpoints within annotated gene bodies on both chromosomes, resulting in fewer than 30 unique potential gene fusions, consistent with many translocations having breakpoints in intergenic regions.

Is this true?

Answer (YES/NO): YES